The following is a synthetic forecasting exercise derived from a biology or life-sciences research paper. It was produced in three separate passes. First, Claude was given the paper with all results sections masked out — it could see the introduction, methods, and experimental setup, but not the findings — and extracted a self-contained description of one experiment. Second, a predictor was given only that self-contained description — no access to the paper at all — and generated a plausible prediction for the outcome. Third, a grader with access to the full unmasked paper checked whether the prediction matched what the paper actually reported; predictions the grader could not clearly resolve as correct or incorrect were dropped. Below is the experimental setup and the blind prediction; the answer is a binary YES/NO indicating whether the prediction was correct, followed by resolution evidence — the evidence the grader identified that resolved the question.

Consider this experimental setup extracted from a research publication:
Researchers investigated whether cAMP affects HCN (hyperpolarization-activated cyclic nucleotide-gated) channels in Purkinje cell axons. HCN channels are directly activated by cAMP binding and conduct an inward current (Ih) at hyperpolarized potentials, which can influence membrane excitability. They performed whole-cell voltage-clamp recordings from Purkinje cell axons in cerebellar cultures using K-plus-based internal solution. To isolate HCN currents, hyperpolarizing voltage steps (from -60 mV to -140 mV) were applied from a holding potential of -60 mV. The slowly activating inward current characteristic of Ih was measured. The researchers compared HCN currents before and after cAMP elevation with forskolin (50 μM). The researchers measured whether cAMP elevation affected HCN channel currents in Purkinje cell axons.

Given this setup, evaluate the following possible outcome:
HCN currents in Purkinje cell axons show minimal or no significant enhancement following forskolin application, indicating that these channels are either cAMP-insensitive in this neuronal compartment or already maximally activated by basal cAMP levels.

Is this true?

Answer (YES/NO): YES